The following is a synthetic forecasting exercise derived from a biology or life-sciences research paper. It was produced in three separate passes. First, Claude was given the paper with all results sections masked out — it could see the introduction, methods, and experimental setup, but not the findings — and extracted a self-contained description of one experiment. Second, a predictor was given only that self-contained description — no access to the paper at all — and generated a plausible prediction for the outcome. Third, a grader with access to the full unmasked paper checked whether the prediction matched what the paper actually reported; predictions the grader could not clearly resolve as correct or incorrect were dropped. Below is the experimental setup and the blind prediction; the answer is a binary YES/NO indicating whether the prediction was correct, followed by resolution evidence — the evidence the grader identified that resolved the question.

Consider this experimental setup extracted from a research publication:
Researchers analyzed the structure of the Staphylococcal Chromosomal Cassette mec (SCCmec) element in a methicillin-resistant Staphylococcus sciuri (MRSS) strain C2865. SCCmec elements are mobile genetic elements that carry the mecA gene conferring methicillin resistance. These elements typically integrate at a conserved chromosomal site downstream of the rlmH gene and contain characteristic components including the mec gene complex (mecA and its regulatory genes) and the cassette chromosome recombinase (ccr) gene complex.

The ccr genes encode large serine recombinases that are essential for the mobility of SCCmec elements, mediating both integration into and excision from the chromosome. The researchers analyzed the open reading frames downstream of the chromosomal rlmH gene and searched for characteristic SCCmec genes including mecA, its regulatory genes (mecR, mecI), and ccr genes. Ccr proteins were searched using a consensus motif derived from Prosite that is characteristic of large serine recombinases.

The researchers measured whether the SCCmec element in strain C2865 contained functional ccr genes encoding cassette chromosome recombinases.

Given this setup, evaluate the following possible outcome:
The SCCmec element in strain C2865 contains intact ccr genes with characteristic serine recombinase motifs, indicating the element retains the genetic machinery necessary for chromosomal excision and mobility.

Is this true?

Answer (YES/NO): NO